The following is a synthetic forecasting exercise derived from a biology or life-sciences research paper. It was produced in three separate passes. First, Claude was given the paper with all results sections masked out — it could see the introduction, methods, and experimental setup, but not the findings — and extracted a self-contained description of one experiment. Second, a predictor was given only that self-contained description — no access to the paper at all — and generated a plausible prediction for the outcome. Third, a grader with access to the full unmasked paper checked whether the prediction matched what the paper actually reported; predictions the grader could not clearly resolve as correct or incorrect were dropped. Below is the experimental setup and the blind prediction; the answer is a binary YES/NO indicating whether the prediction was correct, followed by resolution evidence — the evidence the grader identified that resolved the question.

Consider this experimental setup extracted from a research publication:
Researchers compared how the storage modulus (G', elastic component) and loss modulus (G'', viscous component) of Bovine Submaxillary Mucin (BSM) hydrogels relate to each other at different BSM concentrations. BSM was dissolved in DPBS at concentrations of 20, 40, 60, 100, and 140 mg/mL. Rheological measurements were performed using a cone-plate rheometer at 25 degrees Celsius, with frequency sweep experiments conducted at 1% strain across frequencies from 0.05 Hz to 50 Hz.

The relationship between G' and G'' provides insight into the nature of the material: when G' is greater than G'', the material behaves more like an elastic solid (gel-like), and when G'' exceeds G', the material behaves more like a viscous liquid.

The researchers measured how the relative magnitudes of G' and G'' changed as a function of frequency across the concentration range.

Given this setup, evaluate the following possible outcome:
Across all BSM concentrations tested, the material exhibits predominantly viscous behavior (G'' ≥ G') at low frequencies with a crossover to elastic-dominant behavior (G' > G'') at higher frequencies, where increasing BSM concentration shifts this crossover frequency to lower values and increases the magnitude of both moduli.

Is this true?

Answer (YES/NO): NO